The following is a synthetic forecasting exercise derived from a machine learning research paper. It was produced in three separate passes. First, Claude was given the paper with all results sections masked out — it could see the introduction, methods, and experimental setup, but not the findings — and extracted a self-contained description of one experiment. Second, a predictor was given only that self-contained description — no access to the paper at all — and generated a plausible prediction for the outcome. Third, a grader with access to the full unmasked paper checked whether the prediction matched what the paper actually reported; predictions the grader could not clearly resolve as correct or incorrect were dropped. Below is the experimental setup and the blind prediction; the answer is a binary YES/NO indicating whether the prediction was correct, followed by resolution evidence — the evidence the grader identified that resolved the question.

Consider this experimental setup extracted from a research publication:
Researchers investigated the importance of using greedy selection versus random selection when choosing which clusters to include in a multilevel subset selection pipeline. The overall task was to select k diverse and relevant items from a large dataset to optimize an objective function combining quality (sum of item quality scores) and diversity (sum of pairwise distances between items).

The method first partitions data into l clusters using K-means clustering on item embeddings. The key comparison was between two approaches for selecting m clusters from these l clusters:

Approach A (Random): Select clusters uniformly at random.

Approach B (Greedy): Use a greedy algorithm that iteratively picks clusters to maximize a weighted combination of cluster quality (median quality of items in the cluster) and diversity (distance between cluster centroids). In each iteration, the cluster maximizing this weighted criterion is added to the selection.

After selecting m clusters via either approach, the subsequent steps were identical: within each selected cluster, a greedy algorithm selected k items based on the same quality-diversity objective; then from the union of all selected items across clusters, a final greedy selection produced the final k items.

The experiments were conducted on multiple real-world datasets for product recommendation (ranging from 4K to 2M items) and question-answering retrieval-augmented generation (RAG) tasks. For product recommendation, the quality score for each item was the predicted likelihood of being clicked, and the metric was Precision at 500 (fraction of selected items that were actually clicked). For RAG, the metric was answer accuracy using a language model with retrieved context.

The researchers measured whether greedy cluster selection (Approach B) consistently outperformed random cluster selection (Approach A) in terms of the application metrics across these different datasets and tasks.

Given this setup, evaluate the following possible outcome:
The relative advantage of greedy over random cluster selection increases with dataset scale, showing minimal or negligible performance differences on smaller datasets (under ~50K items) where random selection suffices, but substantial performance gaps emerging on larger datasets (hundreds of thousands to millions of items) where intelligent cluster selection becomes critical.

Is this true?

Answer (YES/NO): NO